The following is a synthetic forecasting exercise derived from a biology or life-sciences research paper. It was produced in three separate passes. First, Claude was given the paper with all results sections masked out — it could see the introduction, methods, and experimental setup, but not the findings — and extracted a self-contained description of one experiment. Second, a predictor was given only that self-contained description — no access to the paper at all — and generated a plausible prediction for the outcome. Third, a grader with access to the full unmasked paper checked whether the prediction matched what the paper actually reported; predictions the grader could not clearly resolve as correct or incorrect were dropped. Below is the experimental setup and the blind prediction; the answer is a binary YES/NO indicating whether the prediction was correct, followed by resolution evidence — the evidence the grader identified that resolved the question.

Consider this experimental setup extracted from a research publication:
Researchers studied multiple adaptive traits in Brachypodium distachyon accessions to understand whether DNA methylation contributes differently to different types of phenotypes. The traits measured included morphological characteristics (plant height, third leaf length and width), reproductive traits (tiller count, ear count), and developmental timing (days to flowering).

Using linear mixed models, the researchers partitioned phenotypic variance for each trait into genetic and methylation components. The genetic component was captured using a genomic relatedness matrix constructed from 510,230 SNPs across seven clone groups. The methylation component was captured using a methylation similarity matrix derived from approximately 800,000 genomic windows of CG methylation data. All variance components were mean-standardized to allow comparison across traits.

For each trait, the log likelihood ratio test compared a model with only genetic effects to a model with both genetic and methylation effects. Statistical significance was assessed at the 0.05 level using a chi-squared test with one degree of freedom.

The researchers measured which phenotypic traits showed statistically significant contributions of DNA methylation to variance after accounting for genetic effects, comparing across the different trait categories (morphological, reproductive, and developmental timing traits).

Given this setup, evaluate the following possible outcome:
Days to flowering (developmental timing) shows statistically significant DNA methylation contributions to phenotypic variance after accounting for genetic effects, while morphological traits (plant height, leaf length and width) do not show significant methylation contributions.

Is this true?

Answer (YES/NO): NO